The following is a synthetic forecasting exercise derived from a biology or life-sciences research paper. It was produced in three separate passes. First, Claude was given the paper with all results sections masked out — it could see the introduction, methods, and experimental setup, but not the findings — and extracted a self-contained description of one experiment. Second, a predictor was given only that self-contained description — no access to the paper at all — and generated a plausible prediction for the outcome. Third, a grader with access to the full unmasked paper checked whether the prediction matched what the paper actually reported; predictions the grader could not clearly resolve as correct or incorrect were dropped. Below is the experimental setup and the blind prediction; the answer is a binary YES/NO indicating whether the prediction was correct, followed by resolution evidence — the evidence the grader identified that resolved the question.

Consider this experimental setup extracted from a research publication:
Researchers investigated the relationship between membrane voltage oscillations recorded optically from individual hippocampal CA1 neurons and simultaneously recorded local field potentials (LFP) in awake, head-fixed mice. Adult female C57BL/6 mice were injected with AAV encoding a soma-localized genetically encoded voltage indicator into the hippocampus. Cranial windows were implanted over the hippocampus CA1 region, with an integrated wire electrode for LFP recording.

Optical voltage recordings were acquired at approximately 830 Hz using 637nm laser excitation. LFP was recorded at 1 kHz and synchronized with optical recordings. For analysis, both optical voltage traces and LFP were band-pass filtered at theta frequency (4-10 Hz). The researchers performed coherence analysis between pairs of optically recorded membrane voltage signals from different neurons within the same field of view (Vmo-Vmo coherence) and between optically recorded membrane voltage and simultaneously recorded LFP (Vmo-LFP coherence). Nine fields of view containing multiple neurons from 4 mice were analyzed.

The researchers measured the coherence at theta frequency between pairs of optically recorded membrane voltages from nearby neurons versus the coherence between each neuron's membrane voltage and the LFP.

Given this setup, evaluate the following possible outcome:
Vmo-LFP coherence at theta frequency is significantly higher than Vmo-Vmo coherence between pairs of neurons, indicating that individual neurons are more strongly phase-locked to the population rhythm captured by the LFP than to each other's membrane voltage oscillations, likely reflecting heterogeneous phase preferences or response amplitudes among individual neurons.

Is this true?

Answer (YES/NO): NO